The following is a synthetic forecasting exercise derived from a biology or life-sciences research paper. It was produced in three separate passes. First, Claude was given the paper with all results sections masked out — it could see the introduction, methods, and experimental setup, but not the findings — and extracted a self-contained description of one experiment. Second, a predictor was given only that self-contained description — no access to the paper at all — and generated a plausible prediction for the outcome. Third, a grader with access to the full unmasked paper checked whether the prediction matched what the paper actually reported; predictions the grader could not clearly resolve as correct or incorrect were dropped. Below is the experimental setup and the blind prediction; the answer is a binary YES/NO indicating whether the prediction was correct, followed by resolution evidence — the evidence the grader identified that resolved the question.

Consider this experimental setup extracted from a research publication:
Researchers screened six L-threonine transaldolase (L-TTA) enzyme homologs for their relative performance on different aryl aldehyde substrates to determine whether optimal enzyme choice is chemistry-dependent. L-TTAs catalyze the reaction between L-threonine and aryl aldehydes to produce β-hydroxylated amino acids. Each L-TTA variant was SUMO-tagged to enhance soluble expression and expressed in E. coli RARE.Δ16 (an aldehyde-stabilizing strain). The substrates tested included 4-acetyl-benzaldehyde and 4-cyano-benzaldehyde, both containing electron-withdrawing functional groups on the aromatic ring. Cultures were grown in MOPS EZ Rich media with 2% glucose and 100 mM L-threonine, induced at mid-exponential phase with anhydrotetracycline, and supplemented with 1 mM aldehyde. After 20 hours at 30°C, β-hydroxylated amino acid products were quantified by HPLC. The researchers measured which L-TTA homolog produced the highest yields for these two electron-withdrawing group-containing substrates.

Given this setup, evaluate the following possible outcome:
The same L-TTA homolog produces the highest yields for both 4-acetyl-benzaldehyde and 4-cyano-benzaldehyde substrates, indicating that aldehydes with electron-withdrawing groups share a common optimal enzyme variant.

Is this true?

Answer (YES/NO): YES